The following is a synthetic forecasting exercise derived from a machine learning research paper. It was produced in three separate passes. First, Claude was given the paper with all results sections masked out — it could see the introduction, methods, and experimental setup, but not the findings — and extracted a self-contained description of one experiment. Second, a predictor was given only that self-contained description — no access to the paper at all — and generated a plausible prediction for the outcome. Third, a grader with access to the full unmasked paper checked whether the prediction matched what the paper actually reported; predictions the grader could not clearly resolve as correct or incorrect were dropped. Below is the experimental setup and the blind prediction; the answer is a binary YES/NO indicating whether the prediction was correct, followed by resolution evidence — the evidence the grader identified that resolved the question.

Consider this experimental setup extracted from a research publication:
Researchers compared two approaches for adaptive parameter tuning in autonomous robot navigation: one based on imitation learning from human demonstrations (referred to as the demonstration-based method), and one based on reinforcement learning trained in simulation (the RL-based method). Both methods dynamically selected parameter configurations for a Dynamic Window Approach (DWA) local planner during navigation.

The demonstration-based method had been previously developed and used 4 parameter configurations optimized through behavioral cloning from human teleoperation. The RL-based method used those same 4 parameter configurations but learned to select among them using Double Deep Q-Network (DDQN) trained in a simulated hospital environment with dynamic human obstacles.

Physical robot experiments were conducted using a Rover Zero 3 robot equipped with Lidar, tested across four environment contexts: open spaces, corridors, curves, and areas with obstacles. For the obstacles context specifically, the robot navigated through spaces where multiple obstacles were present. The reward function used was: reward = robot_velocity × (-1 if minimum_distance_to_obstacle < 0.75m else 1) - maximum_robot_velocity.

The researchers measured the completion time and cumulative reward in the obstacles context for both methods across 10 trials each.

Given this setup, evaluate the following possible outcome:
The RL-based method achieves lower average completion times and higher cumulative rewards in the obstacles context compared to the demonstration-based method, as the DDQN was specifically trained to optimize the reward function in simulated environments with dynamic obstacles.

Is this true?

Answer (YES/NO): NO